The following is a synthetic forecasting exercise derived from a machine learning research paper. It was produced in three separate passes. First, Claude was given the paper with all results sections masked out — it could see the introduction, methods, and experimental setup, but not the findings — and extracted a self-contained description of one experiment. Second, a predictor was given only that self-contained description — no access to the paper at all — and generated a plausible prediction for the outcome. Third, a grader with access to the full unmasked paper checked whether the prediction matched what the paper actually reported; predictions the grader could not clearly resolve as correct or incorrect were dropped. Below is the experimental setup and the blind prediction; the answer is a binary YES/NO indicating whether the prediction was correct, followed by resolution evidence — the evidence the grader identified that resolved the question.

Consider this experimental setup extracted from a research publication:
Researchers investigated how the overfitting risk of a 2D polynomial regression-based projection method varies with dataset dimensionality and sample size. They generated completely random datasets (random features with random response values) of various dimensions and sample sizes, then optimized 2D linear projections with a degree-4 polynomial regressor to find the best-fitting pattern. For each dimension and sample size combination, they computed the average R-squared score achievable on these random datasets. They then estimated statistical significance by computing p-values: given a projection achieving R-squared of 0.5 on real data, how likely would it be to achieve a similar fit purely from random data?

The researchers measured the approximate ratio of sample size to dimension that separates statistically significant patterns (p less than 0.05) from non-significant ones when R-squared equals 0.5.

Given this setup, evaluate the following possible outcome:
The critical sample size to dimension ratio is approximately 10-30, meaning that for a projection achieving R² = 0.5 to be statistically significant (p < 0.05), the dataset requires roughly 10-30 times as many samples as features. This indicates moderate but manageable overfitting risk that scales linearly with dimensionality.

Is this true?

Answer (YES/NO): YES